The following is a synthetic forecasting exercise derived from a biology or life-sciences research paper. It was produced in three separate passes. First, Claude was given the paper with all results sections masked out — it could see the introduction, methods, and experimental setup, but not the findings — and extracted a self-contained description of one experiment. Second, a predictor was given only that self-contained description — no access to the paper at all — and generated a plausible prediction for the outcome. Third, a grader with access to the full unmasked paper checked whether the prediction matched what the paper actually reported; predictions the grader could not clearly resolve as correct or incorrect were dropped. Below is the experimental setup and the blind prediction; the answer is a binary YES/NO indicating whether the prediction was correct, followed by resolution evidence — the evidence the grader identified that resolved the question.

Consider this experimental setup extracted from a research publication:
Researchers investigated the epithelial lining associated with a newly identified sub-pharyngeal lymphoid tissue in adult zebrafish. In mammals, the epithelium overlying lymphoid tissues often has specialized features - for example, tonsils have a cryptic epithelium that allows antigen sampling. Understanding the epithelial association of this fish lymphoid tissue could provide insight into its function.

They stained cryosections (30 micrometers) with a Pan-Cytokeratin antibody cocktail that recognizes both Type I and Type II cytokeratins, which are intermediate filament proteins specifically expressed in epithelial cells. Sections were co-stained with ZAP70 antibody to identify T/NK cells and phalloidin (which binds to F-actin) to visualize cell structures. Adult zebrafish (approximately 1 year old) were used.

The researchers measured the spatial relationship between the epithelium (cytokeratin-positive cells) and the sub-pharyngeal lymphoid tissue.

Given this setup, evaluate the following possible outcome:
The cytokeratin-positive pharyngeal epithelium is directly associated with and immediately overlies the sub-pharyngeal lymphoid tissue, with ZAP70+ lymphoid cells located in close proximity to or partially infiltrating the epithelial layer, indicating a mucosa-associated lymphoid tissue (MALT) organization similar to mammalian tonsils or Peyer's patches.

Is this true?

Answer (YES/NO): YES